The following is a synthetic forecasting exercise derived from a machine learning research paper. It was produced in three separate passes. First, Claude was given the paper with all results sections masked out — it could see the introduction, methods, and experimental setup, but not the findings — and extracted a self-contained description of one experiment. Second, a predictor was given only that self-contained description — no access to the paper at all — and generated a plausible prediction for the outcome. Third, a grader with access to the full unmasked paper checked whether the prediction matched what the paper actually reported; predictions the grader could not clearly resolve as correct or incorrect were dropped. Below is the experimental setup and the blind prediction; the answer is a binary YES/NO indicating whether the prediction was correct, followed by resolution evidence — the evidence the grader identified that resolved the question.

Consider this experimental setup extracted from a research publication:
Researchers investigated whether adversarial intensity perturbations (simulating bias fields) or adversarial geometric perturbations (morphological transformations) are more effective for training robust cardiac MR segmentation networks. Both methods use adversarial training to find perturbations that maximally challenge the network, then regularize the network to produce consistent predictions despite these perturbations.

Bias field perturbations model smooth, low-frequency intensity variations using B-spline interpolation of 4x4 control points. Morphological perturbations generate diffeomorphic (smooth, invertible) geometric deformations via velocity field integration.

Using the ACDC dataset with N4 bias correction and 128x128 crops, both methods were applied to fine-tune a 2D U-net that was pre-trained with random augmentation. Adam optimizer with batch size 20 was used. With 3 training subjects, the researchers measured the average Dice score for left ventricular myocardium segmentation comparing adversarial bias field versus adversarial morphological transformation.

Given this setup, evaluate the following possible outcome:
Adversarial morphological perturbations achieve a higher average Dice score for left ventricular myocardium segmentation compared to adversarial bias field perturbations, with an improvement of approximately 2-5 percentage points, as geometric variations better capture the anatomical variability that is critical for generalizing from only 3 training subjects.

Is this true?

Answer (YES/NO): NO